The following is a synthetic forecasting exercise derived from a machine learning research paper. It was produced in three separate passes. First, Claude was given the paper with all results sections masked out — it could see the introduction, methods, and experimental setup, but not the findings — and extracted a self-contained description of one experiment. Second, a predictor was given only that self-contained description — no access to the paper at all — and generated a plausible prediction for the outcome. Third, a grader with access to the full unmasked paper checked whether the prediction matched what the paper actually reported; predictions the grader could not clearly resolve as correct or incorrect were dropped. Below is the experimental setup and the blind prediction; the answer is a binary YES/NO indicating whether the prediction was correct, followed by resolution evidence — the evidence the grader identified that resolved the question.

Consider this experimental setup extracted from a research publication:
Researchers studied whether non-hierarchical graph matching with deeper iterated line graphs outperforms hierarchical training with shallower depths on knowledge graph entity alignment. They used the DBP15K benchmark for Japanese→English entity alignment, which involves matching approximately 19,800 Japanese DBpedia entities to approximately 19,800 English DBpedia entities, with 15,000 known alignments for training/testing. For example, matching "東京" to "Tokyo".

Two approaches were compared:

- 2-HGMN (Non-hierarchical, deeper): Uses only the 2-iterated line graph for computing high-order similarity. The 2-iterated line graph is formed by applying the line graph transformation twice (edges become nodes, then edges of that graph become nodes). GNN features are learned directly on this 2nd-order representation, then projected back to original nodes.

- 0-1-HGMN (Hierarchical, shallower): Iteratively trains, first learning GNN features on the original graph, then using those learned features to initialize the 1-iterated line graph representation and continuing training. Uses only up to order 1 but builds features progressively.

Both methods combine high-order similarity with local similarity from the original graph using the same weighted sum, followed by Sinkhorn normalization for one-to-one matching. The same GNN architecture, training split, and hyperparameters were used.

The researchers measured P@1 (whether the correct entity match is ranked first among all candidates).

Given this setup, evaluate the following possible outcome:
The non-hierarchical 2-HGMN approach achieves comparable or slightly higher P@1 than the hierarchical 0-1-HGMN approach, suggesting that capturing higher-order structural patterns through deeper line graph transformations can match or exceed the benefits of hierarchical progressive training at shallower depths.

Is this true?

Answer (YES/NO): YES